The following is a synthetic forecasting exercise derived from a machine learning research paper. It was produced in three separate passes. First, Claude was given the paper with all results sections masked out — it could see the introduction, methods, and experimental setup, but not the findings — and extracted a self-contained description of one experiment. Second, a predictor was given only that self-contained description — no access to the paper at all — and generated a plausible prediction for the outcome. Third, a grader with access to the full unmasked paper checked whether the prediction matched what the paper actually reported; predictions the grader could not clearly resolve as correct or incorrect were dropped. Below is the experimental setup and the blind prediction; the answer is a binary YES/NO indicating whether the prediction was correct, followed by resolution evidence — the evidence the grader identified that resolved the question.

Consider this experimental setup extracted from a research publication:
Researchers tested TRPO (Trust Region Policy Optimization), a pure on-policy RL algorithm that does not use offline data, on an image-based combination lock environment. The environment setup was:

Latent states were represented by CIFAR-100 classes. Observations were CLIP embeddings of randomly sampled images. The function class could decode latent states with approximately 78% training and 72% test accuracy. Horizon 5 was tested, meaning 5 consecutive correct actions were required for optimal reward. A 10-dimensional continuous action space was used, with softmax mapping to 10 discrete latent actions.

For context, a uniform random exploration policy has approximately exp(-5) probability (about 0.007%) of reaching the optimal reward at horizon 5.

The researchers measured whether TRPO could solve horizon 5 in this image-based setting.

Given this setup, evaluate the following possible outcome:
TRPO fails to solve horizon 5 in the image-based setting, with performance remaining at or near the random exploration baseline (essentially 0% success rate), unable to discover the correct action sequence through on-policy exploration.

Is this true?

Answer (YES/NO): YES